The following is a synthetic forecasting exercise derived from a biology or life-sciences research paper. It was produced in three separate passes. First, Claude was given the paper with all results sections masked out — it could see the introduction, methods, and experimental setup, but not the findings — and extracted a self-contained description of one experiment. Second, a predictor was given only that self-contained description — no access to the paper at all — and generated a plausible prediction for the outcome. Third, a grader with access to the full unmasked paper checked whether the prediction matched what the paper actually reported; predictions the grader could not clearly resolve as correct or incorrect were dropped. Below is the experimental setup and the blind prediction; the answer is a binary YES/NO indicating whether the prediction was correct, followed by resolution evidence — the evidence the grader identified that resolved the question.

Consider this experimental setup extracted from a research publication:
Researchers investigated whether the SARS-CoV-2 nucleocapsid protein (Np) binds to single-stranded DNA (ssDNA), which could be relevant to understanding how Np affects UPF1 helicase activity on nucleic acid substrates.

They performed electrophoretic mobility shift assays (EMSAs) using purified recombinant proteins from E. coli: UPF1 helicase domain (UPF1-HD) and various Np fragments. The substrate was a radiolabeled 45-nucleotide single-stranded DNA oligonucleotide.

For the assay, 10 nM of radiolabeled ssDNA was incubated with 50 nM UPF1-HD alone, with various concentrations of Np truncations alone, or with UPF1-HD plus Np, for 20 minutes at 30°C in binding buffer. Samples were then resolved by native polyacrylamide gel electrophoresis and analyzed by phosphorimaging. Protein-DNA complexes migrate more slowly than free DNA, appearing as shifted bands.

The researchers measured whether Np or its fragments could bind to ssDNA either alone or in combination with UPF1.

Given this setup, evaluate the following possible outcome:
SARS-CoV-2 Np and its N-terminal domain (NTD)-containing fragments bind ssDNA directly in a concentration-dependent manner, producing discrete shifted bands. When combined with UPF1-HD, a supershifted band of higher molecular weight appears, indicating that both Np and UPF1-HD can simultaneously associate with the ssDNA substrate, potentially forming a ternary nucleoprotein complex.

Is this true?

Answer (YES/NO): NO